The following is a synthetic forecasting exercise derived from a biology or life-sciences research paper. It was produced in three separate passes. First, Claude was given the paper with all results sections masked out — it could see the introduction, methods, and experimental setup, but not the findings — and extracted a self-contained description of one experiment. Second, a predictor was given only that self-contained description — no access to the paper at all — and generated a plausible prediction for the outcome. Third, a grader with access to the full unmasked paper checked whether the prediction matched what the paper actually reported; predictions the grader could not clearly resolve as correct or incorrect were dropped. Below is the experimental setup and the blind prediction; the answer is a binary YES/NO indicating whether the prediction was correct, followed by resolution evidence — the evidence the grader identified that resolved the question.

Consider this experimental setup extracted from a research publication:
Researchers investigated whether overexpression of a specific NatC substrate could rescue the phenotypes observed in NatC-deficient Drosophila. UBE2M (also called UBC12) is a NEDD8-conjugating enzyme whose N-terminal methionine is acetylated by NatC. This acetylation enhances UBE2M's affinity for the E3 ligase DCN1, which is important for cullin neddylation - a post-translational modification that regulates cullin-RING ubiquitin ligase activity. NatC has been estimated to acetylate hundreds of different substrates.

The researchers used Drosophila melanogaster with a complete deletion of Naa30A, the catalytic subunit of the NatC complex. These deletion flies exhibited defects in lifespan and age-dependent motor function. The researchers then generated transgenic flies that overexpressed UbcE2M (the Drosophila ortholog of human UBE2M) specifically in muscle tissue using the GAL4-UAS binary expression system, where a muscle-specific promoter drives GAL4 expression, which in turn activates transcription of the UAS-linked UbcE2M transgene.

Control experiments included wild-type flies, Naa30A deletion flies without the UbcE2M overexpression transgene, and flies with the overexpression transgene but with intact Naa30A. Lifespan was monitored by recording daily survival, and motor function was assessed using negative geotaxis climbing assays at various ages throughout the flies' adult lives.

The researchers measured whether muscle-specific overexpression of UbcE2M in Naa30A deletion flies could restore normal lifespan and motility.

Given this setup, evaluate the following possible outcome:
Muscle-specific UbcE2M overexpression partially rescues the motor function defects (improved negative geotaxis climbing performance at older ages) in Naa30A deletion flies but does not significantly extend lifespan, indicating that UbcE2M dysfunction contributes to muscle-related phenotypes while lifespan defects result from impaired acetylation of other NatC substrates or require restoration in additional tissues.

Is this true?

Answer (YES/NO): NO